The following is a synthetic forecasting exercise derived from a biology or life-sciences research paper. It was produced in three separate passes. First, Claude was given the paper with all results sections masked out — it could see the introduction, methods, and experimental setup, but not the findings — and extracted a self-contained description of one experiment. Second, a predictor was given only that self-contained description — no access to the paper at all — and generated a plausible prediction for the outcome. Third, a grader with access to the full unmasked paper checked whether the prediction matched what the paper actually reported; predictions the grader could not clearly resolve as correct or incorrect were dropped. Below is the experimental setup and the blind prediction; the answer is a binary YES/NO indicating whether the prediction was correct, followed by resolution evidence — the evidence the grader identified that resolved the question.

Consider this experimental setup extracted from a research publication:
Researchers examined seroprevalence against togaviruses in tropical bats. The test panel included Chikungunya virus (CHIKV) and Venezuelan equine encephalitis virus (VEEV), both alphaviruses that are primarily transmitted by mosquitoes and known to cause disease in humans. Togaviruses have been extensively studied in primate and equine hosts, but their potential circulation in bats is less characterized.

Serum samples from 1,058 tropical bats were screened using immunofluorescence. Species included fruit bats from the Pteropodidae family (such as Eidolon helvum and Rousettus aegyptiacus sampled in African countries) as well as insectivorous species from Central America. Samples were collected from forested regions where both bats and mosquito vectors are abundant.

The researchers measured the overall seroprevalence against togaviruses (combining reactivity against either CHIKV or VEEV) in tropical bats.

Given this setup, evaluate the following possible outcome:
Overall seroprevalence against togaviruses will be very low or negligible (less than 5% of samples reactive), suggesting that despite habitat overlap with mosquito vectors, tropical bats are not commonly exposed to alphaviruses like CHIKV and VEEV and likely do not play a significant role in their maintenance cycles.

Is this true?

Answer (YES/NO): NO